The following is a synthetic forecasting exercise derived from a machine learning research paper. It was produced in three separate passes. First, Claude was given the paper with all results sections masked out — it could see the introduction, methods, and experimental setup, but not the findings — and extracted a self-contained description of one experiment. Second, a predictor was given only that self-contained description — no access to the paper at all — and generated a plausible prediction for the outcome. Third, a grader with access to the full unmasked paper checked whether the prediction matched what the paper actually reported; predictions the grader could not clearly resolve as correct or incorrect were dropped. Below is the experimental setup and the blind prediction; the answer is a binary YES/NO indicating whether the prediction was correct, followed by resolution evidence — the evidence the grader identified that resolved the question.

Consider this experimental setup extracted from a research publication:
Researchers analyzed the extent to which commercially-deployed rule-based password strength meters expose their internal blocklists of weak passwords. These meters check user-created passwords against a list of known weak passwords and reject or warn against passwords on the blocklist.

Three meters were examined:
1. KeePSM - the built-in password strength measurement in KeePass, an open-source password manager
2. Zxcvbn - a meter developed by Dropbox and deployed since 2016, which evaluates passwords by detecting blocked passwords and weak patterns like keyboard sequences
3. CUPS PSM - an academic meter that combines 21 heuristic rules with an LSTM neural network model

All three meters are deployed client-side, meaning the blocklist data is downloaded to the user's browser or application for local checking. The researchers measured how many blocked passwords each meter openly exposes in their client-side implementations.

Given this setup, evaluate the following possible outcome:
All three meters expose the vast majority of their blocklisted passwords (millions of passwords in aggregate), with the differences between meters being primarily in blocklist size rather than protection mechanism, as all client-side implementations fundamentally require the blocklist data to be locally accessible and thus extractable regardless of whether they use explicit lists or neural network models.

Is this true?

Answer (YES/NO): NO